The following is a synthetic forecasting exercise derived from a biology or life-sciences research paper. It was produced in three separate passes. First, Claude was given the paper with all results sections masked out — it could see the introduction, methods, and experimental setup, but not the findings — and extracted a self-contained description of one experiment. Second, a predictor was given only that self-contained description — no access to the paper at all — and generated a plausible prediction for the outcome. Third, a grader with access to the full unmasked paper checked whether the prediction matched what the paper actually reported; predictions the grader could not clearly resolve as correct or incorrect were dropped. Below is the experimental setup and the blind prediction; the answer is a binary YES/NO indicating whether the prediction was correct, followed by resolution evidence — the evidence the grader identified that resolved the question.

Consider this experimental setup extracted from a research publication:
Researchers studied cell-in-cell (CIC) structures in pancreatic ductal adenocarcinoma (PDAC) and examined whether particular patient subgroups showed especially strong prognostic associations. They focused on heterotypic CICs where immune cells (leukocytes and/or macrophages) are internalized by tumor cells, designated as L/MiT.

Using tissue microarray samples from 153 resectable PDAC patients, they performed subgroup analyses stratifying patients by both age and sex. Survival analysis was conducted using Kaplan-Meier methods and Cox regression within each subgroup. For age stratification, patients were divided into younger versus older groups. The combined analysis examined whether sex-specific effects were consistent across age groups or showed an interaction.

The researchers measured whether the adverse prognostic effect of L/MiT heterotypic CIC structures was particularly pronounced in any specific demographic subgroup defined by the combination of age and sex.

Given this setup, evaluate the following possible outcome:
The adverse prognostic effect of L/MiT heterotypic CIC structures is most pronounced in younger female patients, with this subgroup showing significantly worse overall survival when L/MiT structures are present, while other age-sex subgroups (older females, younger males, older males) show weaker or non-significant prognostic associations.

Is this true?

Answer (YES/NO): YES